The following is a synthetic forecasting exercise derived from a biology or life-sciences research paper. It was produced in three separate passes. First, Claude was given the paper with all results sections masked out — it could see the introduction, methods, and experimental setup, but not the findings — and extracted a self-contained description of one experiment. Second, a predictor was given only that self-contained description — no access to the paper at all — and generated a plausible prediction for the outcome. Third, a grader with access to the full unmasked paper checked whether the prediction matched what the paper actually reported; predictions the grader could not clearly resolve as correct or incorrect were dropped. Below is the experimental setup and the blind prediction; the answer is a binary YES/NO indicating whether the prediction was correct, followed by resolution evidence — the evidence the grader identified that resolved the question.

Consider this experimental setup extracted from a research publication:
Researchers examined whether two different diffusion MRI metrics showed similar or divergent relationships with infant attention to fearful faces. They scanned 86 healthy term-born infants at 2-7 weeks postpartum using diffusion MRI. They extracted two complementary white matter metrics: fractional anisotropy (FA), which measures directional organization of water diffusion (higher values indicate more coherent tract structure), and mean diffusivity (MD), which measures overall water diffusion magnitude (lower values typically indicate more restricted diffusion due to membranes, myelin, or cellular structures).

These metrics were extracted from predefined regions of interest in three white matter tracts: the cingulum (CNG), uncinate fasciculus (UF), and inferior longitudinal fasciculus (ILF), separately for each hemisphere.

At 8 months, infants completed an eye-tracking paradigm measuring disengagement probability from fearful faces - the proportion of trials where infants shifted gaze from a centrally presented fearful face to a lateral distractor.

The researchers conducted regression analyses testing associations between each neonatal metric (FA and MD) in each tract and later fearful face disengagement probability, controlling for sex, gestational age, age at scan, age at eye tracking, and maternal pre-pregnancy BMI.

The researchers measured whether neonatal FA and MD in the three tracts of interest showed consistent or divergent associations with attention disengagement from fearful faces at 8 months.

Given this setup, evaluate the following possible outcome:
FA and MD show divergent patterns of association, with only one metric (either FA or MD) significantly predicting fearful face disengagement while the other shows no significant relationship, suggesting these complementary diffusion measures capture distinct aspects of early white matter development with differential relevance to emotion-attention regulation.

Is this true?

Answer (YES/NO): NO